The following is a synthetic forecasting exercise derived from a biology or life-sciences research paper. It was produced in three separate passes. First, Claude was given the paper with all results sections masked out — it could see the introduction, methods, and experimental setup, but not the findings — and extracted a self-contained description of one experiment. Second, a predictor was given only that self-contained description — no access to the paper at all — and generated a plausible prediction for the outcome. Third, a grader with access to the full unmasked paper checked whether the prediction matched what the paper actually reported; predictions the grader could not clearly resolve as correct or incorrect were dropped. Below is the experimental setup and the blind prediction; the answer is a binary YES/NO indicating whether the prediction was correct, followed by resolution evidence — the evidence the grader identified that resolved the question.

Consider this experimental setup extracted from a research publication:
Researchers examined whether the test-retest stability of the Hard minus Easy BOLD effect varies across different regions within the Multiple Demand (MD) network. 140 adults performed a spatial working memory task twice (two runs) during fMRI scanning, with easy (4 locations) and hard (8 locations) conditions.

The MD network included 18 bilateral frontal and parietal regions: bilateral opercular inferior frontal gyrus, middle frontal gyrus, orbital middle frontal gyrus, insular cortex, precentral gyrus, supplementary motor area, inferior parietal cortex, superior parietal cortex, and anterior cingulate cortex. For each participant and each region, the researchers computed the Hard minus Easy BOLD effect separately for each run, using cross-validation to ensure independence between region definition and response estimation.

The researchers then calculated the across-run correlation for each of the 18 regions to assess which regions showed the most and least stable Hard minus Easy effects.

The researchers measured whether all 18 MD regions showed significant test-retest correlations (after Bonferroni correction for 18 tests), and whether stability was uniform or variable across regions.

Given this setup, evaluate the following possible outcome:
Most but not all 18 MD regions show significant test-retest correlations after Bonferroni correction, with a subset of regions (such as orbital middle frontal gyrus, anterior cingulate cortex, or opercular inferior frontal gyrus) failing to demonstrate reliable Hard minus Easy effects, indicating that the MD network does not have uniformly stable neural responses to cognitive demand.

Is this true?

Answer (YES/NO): NO